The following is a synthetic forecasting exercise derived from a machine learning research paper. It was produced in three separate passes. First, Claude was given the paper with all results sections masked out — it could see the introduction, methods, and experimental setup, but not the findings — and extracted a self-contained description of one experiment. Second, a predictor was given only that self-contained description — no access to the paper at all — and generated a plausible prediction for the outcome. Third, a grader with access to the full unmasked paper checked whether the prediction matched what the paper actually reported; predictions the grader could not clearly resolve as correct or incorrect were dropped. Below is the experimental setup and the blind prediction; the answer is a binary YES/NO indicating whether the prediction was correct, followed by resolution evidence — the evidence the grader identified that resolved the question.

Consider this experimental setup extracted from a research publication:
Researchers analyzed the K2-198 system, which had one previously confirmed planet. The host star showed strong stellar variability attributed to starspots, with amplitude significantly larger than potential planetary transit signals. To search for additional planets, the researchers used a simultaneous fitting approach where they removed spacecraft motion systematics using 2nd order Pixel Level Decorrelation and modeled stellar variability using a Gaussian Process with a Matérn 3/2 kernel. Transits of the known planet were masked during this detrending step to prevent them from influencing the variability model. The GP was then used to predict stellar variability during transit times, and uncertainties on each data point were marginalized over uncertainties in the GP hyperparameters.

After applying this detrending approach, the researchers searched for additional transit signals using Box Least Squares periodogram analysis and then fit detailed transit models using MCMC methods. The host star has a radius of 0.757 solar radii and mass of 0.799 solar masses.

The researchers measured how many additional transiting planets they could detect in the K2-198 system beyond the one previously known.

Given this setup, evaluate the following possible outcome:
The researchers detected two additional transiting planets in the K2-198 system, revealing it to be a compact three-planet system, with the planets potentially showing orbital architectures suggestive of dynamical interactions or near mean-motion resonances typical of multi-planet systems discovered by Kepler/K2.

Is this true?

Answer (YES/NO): YES